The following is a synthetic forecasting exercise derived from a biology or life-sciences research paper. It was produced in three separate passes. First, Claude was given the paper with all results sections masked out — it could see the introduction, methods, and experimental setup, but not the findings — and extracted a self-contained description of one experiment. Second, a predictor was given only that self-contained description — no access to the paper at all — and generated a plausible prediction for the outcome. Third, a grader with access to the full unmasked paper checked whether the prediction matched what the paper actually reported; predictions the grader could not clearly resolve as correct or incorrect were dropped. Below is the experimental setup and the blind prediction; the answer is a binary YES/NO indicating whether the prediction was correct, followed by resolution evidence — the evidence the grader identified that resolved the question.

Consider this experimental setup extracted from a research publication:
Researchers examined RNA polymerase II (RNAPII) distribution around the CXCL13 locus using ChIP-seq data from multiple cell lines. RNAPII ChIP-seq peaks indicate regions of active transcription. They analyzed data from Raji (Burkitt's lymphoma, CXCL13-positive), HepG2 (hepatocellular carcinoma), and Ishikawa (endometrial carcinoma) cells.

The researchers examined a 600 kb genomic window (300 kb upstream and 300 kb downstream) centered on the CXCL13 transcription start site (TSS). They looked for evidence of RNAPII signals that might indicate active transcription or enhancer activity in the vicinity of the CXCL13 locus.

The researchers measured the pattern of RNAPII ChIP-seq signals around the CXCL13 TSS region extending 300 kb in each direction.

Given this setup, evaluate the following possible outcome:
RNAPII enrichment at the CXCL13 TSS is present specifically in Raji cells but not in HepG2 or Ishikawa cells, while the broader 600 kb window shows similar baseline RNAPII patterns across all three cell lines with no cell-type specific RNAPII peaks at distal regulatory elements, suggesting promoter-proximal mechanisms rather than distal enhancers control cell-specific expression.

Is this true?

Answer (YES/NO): NO